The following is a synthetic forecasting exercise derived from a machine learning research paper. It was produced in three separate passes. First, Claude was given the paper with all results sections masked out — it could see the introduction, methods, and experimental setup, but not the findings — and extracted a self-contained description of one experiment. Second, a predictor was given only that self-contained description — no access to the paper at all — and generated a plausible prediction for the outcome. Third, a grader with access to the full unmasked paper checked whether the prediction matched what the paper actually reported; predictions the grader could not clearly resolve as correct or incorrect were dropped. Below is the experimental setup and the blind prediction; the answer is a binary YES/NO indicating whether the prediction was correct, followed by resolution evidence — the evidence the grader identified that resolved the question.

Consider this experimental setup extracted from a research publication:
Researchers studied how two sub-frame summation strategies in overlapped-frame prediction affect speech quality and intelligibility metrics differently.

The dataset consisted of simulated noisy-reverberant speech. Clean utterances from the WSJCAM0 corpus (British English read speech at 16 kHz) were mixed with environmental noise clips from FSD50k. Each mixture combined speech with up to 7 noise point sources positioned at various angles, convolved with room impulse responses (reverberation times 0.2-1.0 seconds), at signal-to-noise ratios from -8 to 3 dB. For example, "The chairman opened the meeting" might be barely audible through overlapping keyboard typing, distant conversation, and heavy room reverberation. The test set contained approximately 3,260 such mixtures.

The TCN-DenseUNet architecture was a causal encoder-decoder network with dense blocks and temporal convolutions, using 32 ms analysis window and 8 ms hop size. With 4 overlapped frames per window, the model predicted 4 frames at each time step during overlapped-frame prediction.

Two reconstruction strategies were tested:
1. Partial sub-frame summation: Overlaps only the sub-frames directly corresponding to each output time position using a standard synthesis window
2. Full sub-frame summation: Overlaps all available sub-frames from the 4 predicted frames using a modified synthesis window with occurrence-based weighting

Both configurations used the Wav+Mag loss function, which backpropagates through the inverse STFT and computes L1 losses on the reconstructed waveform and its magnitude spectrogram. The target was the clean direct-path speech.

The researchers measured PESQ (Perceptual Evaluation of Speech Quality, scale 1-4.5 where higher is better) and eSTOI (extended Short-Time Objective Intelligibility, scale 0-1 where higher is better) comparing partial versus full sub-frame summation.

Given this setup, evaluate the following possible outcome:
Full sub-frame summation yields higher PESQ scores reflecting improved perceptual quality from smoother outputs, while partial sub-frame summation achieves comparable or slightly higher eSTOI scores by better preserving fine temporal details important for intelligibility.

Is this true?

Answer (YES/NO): NO